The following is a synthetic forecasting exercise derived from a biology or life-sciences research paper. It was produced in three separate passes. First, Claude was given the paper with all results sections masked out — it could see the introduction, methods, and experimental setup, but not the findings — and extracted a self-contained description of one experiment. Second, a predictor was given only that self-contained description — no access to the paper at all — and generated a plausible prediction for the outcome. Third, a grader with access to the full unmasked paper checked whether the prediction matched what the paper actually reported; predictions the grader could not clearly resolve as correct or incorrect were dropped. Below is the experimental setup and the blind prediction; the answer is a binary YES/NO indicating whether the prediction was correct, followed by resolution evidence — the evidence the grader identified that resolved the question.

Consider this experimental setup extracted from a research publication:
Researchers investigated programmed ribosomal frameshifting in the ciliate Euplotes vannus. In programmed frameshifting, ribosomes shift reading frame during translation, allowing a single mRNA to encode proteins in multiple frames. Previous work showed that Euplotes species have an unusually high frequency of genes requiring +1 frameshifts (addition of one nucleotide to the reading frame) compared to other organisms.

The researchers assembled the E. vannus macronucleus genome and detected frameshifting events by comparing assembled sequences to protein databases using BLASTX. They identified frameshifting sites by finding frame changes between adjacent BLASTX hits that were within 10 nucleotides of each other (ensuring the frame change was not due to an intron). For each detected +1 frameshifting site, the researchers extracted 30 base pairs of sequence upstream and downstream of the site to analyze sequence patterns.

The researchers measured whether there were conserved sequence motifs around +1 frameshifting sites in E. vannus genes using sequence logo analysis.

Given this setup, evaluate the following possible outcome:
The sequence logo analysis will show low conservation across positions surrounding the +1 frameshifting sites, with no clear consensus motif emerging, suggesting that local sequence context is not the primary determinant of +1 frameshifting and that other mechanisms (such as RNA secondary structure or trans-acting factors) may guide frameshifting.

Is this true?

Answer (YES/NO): NO